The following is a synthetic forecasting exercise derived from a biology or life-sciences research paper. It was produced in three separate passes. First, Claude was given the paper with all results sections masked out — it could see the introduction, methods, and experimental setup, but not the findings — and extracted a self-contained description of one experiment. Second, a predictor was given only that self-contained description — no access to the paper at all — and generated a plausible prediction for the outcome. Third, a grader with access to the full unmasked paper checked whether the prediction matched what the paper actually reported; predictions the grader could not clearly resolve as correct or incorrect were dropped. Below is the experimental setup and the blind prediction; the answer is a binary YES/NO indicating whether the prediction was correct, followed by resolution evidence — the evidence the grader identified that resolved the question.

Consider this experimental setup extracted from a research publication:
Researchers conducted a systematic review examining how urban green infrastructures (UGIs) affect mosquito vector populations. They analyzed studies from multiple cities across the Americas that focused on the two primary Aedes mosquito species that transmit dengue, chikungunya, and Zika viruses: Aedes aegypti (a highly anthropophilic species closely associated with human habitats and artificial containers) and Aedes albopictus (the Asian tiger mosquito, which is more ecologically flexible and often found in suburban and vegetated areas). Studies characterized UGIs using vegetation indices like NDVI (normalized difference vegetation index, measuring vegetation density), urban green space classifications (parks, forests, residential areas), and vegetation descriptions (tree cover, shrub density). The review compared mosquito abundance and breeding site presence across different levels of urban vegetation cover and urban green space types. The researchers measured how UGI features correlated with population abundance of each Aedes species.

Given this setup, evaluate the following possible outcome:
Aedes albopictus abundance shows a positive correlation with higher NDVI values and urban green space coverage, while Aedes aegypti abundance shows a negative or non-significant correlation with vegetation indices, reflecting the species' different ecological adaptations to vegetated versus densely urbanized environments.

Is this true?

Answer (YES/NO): YES